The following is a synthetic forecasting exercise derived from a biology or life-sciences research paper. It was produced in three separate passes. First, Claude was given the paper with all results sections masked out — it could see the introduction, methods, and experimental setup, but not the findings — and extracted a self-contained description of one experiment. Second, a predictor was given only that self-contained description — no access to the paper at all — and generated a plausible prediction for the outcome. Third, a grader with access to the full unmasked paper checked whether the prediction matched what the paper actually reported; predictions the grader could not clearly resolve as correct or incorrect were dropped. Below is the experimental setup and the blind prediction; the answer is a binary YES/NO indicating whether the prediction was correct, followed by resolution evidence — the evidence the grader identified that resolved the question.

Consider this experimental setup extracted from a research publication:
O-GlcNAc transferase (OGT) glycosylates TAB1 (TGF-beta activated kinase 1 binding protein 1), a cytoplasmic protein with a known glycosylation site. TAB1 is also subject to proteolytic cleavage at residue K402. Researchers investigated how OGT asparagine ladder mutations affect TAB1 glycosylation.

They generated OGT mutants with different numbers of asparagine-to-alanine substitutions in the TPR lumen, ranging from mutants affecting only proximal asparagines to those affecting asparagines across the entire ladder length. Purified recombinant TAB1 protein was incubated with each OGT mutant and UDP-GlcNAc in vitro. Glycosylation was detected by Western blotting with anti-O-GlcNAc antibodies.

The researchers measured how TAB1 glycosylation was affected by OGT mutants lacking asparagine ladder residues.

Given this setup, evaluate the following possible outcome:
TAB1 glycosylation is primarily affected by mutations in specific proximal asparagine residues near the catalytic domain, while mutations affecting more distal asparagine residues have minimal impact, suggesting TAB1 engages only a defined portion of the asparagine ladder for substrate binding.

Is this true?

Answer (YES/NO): NO